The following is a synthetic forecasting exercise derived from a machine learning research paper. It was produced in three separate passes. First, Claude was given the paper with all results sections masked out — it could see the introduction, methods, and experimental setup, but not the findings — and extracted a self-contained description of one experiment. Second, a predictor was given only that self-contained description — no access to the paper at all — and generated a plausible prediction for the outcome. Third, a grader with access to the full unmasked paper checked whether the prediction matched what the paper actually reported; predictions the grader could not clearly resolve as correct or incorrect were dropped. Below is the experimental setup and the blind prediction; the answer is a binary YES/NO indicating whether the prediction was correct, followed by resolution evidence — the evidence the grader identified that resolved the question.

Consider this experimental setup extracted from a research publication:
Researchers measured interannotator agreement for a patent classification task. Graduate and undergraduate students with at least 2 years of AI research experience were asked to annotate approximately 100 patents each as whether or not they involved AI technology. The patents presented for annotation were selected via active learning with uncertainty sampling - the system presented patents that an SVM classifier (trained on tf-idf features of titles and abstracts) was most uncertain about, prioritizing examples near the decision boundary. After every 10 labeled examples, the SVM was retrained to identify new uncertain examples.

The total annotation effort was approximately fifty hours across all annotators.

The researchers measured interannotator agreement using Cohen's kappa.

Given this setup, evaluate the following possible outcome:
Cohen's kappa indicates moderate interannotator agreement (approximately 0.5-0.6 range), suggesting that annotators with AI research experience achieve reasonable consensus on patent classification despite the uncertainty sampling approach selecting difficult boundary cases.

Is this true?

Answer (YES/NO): NO